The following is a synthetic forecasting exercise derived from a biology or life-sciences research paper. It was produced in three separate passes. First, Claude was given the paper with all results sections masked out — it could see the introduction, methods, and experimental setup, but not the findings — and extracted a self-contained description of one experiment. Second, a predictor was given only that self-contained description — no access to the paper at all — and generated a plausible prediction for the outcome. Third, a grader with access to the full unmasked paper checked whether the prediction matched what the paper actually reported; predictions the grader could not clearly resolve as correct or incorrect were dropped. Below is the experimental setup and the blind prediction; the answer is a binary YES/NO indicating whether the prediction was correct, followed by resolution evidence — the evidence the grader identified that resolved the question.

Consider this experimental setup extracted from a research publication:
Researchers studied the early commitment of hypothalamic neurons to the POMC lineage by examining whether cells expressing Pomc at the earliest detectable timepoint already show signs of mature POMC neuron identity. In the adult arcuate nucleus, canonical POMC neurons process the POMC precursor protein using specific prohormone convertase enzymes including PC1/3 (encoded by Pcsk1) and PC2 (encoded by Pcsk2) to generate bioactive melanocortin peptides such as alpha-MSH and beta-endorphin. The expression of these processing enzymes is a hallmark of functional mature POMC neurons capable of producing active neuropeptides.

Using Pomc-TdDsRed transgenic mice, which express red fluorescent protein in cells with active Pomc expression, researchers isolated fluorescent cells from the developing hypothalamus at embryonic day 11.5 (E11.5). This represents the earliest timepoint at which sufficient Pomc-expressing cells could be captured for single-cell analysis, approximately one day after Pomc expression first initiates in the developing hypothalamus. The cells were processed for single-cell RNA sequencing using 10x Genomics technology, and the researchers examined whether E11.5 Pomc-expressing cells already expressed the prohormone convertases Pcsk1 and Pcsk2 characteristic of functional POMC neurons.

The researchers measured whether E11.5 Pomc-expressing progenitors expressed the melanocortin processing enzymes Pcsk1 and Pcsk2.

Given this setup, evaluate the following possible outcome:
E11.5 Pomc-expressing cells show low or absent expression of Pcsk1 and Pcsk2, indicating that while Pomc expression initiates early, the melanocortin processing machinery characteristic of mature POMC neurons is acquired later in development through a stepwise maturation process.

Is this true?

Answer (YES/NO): NO